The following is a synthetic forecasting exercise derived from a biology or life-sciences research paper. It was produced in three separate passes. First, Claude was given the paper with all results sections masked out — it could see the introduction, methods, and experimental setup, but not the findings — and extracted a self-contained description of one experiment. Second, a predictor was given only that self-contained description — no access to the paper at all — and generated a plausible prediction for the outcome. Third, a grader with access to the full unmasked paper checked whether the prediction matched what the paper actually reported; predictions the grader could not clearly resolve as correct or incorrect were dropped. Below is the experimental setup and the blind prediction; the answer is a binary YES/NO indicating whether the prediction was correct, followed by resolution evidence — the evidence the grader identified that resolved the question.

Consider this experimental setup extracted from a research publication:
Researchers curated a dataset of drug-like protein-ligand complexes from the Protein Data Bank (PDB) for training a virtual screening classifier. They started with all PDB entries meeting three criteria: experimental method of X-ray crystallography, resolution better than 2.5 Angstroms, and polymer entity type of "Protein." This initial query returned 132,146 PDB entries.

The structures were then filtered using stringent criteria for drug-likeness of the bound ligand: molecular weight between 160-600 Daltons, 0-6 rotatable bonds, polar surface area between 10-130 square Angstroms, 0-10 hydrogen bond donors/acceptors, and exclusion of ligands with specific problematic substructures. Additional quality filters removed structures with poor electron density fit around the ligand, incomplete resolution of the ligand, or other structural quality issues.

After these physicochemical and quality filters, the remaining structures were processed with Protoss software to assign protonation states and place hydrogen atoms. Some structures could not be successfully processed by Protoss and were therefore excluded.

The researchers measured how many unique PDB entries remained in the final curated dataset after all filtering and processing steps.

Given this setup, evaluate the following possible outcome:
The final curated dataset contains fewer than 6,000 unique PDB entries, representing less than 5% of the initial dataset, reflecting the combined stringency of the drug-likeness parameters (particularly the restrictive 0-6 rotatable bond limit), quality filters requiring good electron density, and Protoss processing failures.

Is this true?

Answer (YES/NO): YES